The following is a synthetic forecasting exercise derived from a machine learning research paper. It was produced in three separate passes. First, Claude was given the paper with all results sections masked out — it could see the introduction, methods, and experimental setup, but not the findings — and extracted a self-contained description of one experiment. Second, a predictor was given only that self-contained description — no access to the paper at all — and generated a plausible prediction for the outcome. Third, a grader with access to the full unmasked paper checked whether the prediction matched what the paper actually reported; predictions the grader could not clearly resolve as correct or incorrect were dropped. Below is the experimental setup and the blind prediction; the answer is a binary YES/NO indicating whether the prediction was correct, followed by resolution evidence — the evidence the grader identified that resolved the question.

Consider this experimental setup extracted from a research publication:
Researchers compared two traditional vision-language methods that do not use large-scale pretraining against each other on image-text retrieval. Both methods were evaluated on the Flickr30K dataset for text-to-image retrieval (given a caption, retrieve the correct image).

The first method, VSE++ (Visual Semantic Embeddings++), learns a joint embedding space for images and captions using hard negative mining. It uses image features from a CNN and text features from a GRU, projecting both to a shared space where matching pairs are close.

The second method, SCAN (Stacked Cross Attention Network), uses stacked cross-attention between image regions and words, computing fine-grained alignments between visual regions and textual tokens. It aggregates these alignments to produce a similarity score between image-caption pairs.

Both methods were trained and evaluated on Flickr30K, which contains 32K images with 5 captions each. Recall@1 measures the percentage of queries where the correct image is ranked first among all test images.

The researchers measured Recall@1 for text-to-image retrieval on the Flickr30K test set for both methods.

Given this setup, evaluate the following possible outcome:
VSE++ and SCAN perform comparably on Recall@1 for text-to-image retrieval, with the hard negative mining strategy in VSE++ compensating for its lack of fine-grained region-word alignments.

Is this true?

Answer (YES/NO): NO